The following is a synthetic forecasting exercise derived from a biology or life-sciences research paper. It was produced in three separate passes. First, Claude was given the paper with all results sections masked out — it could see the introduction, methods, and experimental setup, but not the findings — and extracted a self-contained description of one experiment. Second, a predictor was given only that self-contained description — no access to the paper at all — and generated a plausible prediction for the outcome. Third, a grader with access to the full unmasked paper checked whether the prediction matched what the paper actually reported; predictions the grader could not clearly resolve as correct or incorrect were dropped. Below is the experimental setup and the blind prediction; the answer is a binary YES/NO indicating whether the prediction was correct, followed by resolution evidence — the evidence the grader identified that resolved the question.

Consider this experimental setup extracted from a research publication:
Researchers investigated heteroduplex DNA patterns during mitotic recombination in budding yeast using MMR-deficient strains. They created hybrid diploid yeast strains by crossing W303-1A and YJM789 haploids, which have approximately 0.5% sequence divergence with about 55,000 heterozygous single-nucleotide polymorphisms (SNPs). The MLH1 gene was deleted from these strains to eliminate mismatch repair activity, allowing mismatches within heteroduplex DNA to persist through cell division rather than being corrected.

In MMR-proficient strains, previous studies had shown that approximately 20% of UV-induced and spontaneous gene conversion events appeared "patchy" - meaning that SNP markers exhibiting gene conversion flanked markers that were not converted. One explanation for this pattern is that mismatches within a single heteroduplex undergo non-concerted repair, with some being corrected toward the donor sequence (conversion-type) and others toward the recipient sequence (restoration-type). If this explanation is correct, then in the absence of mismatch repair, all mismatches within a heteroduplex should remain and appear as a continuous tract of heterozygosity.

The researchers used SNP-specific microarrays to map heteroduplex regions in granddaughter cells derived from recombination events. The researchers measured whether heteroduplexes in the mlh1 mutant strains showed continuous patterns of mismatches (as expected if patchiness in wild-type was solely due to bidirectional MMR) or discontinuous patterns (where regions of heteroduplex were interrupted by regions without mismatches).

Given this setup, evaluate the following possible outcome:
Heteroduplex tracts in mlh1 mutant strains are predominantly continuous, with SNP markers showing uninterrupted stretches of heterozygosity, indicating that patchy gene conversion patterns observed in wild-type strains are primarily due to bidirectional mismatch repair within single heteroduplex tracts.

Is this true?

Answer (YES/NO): NO